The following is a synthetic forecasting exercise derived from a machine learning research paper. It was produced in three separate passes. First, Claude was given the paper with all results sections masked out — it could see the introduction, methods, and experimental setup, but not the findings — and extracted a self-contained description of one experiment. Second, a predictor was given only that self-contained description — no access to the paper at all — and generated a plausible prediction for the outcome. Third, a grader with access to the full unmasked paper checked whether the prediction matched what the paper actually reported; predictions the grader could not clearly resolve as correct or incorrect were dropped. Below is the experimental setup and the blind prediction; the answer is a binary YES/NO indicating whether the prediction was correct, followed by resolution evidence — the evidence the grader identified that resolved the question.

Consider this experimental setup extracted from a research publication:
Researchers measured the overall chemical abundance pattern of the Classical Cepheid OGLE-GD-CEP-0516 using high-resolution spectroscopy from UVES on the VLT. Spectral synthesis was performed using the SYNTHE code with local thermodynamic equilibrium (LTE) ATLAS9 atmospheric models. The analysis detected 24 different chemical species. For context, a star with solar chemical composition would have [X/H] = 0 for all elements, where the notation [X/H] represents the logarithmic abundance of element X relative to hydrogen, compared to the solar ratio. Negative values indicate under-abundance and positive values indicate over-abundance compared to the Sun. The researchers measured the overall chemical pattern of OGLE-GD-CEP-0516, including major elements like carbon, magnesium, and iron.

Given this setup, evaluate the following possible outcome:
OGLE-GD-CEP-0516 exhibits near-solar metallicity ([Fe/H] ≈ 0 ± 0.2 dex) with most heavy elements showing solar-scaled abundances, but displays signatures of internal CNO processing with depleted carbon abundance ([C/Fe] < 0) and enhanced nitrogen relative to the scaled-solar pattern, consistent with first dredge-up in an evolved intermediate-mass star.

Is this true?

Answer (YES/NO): NO